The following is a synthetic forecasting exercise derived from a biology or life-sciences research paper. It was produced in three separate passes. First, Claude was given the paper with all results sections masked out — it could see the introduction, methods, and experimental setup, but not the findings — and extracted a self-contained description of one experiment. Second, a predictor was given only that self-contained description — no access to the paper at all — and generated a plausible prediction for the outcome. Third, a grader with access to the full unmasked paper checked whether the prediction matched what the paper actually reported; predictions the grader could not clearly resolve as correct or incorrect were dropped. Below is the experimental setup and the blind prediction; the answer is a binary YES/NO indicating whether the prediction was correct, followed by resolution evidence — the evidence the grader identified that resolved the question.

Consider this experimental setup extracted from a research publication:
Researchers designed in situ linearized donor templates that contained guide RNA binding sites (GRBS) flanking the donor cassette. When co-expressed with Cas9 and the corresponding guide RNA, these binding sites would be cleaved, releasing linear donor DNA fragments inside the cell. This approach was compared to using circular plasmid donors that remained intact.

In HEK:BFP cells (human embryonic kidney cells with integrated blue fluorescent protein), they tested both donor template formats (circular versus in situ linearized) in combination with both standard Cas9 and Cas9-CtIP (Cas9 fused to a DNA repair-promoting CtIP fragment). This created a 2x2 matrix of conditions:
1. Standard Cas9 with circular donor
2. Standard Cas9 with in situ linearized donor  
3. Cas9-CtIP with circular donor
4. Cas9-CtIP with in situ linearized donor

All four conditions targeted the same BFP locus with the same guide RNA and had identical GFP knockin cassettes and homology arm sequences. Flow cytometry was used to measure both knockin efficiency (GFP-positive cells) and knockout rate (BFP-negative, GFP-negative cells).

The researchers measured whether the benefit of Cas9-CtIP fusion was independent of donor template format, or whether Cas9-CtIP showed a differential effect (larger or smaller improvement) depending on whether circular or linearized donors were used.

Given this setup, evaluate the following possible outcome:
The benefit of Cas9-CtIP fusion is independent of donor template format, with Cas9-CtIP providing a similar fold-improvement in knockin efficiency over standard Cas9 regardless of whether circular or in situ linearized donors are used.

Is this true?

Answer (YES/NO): YES